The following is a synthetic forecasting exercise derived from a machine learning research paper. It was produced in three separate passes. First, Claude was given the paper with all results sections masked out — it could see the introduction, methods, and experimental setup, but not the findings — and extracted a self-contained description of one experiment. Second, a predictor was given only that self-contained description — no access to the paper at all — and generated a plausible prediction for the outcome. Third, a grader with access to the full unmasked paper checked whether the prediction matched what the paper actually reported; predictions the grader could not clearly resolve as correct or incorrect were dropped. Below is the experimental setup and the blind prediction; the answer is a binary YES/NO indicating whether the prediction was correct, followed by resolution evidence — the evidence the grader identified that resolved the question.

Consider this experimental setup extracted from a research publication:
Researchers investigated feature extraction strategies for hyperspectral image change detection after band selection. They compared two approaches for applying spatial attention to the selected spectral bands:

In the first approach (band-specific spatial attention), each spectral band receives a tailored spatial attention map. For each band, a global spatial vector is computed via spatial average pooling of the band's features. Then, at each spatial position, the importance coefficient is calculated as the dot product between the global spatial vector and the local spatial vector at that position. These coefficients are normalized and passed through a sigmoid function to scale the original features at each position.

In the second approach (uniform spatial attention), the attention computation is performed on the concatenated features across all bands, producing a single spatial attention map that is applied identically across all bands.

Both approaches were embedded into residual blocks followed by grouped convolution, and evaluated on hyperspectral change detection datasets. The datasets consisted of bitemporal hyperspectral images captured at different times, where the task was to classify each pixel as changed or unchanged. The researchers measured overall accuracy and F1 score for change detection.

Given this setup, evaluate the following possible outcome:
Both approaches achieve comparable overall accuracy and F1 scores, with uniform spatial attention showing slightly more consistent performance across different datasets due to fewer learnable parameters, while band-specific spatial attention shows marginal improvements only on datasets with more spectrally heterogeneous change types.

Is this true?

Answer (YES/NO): NO